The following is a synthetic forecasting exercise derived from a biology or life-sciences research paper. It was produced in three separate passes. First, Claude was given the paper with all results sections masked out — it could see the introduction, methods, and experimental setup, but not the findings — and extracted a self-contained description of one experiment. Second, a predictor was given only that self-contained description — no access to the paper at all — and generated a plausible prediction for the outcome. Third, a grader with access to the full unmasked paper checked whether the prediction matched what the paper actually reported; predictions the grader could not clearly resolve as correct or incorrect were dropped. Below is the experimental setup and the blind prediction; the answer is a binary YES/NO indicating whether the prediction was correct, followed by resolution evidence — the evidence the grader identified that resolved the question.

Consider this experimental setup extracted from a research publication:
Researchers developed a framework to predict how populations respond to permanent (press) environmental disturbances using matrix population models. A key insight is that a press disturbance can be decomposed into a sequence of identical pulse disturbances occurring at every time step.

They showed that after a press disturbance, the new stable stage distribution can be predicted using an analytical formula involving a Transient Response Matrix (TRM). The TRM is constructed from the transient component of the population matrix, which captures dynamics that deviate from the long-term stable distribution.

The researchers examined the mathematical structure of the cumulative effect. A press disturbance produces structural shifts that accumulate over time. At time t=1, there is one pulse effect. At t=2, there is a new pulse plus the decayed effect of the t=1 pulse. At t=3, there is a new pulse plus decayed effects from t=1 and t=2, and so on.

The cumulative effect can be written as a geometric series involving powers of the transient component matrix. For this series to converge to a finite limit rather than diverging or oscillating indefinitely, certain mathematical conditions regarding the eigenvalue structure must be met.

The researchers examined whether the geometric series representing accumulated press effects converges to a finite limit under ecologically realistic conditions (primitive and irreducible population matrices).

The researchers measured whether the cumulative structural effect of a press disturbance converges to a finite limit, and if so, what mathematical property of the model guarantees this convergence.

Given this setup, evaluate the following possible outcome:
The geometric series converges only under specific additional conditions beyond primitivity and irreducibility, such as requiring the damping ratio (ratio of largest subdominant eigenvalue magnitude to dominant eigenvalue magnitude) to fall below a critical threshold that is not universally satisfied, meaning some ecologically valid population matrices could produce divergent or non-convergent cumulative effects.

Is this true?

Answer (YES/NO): NO